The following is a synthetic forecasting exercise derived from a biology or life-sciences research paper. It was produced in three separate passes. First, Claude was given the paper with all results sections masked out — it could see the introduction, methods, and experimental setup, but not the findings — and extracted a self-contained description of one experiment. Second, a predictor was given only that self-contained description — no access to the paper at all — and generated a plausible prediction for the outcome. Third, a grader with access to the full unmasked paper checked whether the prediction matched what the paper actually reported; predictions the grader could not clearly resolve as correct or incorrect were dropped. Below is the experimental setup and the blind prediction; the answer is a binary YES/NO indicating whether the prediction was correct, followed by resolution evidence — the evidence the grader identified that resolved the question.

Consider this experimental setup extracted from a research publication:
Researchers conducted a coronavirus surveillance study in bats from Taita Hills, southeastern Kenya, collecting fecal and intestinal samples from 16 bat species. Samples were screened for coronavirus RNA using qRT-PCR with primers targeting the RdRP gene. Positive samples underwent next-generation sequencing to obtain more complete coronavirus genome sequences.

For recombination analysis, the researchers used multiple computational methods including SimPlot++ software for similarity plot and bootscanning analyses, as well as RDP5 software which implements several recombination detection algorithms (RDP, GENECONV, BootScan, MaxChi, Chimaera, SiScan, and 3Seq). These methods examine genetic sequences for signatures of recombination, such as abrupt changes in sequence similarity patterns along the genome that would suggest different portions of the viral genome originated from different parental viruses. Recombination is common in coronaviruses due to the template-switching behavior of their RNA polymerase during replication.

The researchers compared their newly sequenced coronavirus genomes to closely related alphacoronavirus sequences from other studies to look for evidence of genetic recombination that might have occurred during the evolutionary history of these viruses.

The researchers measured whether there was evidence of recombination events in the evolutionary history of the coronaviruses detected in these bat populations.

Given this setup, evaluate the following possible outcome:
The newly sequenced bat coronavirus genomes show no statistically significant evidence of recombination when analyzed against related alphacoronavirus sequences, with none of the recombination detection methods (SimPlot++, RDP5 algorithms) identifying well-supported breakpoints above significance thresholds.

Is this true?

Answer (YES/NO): NO